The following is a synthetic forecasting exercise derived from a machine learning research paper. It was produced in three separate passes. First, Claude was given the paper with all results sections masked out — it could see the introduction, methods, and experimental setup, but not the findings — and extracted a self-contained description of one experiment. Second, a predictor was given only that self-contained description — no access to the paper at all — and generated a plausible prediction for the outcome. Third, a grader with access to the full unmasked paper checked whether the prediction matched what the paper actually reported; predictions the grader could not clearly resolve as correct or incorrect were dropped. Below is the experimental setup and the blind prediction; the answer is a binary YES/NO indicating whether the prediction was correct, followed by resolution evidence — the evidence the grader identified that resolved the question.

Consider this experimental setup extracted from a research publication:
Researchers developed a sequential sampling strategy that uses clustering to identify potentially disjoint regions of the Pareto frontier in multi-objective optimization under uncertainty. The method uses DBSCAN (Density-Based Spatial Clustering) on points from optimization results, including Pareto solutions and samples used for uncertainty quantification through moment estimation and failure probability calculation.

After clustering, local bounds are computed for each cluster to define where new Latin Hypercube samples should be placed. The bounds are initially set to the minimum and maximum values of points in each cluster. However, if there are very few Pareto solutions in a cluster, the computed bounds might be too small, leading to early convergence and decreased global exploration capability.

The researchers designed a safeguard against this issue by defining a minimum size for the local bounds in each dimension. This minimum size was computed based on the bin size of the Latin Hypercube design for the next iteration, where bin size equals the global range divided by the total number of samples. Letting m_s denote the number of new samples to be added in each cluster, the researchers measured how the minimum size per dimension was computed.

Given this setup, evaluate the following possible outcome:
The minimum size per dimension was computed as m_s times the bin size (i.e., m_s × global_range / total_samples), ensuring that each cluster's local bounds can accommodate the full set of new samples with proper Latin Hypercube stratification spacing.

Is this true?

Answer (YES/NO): YES